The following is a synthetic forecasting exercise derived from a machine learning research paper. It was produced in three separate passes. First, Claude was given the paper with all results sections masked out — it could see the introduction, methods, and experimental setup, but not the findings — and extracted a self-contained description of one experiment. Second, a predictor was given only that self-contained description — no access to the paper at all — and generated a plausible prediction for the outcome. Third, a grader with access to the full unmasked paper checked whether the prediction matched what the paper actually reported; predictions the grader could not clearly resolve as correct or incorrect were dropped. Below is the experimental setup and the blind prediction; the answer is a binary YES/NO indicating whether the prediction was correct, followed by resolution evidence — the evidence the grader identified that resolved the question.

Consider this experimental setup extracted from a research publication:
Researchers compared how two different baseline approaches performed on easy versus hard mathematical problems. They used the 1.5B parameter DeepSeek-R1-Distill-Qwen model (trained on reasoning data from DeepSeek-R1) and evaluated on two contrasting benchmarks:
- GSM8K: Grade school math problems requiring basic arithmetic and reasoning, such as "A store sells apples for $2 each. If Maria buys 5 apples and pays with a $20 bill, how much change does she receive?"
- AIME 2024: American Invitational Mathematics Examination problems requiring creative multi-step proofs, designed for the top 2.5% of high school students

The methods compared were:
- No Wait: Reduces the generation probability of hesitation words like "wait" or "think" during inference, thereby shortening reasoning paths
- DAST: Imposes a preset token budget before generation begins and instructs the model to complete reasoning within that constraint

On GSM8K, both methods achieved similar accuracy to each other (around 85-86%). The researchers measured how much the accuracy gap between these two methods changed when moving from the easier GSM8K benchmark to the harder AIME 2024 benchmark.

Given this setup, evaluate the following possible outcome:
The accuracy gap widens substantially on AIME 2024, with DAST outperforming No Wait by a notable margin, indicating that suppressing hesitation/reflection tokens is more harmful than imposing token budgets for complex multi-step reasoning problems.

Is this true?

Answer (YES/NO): YES